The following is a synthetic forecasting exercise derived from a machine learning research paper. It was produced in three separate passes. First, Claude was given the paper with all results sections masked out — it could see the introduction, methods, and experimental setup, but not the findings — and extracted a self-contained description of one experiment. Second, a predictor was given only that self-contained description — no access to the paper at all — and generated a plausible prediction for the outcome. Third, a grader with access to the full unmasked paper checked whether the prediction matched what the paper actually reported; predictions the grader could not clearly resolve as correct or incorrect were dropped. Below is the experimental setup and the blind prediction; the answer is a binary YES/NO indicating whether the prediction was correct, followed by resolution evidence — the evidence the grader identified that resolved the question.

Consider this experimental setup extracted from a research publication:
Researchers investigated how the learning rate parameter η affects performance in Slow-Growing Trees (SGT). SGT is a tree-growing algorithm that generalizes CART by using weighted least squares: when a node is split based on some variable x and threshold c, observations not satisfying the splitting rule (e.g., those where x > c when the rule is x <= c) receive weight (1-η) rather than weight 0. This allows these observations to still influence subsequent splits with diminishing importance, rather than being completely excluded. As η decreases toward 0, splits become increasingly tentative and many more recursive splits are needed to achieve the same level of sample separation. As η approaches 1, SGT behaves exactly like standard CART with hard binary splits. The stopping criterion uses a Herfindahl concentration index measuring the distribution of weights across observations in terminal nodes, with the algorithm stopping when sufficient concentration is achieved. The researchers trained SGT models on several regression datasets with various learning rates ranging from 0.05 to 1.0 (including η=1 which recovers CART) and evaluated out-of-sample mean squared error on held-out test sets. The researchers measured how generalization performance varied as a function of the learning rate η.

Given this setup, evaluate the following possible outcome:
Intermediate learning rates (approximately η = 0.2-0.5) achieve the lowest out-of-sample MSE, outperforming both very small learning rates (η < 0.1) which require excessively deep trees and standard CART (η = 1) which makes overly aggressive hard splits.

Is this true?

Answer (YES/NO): NO